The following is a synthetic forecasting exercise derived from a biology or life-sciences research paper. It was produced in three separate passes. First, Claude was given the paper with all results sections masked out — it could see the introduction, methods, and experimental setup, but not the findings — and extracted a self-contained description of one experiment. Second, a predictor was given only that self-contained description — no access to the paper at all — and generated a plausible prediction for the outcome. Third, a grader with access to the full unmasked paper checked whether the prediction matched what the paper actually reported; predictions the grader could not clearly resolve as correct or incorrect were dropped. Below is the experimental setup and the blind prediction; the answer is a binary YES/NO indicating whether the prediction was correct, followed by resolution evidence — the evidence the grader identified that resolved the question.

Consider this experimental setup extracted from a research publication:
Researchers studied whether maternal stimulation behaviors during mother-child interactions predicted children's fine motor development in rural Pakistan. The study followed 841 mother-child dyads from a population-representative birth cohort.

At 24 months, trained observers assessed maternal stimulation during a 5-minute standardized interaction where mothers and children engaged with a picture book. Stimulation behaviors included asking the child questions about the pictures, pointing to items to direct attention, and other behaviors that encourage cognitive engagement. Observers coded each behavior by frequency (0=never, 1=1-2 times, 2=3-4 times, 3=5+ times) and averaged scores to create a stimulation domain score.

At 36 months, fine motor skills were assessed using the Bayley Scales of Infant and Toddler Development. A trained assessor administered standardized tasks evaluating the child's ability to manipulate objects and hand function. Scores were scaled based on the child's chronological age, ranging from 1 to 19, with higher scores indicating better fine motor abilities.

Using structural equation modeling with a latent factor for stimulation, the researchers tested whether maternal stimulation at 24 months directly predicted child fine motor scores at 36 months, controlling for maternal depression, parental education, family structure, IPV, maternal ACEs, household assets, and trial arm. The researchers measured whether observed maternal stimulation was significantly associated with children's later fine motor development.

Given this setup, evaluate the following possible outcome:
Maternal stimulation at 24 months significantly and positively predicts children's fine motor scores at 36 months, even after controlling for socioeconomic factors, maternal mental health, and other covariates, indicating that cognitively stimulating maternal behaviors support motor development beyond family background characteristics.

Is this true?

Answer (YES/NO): NO